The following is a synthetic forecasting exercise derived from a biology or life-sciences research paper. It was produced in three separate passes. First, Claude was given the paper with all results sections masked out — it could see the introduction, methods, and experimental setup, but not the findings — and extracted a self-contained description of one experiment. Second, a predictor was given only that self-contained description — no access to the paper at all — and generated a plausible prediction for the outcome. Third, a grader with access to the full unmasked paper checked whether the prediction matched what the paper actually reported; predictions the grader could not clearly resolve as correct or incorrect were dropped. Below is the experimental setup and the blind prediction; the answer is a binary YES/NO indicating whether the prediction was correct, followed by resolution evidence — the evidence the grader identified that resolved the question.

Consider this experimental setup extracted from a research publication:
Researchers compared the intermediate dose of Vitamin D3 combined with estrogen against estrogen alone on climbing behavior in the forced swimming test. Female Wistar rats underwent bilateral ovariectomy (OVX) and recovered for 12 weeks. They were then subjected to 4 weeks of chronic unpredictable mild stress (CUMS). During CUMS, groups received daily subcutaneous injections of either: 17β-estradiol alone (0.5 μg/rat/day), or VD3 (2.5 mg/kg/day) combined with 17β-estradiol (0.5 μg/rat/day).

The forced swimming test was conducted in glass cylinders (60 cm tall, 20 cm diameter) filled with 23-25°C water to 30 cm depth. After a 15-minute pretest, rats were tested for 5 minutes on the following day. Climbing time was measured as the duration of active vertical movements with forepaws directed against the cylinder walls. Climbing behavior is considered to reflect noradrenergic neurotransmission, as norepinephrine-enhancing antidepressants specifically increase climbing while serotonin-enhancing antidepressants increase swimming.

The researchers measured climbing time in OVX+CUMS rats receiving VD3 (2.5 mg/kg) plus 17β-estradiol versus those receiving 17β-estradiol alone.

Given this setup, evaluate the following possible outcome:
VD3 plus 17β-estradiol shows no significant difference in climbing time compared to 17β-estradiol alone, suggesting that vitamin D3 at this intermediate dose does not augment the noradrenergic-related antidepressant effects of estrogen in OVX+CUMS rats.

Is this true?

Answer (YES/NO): YES